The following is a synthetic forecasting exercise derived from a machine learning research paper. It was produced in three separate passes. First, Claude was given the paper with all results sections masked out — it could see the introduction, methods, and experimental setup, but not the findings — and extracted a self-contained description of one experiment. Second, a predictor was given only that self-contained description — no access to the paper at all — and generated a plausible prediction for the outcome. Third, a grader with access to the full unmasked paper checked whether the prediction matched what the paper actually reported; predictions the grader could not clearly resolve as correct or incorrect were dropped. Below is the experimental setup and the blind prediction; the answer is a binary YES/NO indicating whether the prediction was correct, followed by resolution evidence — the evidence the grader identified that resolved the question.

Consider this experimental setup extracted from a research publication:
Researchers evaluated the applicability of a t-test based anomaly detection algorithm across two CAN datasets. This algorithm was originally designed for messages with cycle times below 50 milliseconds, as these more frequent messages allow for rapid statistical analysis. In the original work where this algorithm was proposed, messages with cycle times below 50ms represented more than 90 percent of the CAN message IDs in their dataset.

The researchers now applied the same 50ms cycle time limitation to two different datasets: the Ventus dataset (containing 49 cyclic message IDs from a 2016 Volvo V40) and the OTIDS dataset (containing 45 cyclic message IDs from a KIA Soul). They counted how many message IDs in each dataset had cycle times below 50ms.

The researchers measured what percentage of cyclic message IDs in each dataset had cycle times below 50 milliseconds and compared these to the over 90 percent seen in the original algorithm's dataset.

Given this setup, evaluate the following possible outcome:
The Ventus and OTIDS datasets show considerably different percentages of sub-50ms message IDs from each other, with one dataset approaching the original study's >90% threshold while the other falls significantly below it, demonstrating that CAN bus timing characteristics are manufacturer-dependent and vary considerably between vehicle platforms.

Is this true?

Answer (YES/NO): NO